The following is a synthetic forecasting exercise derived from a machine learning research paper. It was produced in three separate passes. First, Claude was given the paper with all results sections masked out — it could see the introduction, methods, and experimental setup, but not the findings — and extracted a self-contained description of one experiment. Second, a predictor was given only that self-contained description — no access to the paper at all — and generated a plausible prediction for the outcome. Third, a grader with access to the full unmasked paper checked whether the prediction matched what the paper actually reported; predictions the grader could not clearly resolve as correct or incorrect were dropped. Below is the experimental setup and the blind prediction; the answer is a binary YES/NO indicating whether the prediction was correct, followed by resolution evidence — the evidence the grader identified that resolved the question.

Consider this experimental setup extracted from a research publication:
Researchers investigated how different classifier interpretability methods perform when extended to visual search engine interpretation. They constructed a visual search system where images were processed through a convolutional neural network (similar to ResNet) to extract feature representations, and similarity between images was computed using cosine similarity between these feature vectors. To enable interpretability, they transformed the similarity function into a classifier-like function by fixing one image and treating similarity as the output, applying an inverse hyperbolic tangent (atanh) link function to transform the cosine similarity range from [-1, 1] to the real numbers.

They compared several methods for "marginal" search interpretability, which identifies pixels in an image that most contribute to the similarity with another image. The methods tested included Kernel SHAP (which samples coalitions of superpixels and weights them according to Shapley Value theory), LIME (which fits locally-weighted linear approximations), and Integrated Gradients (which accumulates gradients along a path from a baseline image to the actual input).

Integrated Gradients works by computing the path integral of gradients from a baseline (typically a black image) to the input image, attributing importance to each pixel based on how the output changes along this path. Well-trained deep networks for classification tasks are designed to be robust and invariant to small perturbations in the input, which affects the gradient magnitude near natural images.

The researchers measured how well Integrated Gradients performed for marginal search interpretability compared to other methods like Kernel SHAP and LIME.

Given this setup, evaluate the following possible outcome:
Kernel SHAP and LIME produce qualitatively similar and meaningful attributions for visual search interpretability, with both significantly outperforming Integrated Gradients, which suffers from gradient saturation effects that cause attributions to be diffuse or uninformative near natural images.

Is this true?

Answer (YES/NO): NO